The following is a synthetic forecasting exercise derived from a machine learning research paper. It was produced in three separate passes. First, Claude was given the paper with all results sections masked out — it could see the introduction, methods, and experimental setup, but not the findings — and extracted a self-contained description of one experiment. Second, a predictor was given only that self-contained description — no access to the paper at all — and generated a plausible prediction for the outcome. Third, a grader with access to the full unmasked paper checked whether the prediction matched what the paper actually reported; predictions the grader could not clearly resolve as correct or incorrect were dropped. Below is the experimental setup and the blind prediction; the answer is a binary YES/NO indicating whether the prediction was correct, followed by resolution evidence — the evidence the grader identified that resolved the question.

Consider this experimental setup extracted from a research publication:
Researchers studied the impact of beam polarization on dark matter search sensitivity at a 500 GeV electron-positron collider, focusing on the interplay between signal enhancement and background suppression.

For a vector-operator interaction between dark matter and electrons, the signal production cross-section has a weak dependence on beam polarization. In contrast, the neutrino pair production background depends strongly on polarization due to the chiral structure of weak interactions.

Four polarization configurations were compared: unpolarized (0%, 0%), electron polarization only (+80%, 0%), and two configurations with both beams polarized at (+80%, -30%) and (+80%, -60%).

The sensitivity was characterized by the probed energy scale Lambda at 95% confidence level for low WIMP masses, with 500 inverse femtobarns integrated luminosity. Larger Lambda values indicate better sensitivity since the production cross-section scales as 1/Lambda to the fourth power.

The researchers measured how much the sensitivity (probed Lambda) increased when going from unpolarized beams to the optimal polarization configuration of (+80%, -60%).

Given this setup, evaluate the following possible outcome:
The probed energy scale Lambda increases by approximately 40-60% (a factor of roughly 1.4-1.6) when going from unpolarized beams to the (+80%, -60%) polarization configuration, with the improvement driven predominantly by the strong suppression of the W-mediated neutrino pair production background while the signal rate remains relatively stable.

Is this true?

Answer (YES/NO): YES